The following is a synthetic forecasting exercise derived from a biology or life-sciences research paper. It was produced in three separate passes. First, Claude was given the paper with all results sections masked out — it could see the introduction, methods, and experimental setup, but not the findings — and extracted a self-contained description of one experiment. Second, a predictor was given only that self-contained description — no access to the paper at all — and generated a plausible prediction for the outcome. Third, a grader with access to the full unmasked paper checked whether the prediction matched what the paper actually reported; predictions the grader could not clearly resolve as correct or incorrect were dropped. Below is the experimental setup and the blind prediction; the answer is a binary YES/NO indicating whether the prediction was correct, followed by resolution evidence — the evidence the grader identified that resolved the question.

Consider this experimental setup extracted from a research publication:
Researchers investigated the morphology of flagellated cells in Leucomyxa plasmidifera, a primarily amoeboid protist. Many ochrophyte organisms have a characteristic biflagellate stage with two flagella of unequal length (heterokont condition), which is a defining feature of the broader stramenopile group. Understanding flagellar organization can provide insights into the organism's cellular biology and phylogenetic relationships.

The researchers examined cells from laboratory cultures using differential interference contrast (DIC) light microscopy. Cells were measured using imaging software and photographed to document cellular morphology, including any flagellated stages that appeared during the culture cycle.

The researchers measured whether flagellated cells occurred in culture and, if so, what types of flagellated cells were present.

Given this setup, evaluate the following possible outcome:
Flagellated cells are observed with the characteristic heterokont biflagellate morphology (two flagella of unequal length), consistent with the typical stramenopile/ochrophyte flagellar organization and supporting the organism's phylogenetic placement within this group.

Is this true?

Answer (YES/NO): YES